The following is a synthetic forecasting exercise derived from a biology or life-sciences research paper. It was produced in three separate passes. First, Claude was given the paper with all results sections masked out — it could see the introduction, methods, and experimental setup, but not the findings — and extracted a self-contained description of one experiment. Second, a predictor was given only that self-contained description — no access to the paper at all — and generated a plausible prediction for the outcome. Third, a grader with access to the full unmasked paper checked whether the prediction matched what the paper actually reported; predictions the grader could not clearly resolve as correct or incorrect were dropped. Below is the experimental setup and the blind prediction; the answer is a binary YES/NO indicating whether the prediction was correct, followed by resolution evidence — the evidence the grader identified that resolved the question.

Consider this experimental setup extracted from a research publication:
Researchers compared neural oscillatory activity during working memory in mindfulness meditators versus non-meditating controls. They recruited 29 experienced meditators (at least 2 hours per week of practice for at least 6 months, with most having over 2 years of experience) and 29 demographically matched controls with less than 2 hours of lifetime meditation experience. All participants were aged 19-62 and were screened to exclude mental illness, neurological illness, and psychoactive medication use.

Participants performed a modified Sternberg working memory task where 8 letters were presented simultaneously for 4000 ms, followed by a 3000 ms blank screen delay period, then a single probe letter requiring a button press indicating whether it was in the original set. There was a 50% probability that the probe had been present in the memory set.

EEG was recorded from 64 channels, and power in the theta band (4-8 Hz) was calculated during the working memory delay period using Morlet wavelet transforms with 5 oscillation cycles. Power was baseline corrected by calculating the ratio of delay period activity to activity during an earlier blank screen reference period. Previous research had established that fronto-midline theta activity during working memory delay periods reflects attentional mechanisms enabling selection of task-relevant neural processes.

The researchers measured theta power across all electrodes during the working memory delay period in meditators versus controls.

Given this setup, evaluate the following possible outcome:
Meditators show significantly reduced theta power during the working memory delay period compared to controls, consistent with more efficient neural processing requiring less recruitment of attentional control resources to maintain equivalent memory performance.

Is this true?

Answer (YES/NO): NO